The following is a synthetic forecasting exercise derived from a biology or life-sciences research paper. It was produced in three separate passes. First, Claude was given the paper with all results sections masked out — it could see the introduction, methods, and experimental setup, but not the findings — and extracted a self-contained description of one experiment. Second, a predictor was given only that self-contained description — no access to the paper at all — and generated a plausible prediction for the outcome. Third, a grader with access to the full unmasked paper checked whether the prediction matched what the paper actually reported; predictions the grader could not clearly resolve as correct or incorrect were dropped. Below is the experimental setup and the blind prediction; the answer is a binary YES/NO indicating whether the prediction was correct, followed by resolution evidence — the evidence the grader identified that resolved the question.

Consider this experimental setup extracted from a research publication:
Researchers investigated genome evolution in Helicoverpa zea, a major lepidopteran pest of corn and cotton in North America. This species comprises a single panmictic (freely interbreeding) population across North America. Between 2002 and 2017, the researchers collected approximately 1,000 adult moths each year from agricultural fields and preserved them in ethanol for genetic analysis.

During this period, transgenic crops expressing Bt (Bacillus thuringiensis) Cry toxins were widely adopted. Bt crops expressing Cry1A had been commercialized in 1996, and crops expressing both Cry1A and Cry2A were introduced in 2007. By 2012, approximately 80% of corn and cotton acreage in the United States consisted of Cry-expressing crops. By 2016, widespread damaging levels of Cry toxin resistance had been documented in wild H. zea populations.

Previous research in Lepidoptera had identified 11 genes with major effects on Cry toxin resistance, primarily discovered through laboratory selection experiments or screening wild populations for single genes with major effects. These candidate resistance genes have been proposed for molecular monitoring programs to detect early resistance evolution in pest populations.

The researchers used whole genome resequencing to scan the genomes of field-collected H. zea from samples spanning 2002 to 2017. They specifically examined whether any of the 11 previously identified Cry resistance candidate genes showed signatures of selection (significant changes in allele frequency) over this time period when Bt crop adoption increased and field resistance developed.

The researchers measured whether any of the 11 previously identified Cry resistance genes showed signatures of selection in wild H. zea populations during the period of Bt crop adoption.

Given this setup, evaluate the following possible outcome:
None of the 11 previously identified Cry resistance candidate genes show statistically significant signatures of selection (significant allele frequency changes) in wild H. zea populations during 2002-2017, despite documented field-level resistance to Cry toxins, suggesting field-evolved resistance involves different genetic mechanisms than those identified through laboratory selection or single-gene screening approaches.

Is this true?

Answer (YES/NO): YES